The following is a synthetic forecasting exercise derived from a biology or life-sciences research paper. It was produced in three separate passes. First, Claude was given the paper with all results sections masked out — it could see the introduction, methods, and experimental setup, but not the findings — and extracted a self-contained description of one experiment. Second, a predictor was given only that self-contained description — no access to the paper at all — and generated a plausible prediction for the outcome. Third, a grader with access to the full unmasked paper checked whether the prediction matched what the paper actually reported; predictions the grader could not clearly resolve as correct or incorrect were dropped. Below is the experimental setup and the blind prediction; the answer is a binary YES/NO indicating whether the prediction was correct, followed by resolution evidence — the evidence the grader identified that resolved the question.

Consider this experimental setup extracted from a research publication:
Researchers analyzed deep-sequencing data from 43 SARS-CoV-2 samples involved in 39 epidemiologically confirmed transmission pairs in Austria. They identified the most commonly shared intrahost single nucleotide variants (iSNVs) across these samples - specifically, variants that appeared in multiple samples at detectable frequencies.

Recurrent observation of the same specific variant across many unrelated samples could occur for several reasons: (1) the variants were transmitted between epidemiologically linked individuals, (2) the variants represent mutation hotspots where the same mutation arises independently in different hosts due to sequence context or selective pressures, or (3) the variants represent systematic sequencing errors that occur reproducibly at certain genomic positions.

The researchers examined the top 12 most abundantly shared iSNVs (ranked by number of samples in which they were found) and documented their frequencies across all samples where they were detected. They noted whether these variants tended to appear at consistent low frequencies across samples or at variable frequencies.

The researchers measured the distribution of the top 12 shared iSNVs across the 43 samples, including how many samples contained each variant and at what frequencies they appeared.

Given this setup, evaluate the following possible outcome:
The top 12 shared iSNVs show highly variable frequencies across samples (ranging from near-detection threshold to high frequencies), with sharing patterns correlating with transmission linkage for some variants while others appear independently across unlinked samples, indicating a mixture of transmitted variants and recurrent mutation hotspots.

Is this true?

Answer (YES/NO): NO